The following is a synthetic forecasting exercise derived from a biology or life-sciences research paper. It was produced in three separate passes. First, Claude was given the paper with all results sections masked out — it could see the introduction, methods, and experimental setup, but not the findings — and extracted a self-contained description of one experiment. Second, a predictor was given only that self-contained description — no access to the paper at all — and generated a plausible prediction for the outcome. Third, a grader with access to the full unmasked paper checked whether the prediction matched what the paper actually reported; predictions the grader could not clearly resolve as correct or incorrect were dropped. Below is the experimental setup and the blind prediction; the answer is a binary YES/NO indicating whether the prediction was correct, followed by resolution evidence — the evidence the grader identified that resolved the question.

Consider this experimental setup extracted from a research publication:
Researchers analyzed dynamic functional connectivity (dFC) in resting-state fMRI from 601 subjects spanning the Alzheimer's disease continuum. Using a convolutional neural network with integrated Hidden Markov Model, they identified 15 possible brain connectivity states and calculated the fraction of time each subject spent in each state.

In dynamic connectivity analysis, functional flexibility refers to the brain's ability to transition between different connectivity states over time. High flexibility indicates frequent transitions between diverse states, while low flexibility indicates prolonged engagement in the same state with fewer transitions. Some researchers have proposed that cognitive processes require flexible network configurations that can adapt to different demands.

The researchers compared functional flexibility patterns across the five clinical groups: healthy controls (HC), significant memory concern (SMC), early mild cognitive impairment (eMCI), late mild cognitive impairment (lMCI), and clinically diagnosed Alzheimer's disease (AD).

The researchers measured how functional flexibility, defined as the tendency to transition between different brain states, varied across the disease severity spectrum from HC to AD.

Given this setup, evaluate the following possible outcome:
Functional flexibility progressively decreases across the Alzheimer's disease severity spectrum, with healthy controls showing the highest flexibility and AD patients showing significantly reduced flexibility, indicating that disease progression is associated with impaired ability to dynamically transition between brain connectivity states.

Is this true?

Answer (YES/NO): NO